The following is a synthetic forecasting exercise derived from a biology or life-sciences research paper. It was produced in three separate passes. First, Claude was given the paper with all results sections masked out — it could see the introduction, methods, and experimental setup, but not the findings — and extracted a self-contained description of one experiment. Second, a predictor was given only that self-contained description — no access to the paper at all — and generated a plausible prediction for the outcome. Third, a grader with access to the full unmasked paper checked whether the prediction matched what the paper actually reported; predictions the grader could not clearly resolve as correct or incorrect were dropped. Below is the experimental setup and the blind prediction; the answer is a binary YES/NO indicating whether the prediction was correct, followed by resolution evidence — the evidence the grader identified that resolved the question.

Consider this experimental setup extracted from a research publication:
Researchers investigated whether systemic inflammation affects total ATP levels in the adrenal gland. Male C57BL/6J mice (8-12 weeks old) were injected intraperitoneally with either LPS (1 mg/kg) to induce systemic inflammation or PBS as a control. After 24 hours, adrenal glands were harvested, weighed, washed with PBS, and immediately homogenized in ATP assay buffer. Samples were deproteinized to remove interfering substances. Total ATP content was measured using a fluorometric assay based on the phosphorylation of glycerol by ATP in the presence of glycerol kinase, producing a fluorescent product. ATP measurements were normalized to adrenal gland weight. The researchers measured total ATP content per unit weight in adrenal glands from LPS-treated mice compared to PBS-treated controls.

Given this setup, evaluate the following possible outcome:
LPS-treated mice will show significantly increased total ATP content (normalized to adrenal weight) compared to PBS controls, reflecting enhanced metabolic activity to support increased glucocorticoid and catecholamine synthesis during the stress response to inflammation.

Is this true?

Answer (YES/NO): NO